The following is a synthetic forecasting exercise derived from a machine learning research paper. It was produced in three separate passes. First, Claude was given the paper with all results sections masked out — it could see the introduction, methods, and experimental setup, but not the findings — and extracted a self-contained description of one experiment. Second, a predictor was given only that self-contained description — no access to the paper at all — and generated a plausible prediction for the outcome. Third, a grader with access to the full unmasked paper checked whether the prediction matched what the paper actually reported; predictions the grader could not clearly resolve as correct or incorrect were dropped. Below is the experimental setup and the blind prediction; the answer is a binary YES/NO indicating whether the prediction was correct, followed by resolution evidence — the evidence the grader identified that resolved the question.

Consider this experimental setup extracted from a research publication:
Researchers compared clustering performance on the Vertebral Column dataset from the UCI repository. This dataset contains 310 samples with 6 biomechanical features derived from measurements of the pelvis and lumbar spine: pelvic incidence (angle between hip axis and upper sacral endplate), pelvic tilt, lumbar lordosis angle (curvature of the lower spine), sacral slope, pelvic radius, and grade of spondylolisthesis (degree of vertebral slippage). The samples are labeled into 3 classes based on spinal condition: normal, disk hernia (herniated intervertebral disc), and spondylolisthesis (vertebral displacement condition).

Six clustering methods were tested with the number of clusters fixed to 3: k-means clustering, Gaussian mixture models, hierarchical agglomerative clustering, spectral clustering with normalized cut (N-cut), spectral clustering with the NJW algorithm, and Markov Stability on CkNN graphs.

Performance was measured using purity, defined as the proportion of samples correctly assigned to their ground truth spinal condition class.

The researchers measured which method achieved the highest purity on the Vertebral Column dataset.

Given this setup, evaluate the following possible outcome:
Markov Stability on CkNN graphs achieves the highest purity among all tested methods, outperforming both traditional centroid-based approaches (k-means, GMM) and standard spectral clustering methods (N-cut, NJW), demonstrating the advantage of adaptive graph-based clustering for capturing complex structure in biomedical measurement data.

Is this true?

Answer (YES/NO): NO